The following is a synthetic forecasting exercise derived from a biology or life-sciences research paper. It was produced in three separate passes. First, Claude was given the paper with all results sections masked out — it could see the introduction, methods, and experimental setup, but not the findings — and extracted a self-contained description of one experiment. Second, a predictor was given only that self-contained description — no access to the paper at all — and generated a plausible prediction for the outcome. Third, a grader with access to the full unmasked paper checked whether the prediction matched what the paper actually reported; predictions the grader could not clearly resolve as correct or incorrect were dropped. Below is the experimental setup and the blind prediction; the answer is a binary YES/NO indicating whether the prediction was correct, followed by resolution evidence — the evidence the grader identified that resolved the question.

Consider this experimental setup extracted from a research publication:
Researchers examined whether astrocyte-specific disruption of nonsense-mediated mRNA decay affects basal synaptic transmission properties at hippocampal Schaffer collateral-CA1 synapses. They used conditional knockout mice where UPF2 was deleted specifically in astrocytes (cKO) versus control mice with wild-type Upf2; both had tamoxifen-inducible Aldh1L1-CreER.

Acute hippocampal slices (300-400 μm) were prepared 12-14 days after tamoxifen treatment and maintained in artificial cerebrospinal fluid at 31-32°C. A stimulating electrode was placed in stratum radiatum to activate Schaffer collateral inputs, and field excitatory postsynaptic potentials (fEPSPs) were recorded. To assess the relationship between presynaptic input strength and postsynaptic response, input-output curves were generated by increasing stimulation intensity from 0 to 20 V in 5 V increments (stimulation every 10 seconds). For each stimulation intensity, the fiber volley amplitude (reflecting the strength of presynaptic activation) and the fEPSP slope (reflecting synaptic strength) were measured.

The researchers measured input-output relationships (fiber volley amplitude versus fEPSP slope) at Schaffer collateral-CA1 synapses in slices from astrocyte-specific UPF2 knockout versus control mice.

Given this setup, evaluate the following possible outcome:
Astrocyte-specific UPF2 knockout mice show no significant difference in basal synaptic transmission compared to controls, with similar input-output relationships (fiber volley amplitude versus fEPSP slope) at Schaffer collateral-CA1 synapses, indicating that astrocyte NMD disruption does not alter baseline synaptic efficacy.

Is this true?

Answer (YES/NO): NO